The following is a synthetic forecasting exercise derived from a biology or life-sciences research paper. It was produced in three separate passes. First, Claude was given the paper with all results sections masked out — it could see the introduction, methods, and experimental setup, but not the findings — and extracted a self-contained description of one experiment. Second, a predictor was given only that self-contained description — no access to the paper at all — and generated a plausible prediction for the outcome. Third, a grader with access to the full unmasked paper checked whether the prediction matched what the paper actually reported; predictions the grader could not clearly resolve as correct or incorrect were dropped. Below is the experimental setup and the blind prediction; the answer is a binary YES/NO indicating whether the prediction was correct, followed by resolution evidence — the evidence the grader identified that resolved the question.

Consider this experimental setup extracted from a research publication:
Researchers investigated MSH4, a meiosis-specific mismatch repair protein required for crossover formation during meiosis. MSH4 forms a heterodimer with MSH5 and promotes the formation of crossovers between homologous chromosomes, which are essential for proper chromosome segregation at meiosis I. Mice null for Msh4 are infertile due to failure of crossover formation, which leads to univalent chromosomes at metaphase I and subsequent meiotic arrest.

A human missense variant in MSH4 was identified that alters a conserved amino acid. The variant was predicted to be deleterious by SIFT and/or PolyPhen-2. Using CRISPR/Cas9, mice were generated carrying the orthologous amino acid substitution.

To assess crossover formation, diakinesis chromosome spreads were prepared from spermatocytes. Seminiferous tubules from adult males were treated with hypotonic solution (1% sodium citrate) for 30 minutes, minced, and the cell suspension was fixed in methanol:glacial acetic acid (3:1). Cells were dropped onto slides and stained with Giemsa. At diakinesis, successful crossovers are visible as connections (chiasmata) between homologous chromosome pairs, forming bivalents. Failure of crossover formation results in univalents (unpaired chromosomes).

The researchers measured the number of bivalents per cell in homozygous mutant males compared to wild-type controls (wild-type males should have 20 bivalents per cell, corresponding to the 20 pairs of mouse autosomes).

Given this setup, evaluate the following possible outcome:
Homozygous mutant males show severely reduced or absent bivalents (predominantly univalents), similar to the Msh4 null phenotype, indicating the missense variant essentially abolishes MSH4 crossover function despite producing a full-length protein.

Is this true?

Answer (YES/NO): NO